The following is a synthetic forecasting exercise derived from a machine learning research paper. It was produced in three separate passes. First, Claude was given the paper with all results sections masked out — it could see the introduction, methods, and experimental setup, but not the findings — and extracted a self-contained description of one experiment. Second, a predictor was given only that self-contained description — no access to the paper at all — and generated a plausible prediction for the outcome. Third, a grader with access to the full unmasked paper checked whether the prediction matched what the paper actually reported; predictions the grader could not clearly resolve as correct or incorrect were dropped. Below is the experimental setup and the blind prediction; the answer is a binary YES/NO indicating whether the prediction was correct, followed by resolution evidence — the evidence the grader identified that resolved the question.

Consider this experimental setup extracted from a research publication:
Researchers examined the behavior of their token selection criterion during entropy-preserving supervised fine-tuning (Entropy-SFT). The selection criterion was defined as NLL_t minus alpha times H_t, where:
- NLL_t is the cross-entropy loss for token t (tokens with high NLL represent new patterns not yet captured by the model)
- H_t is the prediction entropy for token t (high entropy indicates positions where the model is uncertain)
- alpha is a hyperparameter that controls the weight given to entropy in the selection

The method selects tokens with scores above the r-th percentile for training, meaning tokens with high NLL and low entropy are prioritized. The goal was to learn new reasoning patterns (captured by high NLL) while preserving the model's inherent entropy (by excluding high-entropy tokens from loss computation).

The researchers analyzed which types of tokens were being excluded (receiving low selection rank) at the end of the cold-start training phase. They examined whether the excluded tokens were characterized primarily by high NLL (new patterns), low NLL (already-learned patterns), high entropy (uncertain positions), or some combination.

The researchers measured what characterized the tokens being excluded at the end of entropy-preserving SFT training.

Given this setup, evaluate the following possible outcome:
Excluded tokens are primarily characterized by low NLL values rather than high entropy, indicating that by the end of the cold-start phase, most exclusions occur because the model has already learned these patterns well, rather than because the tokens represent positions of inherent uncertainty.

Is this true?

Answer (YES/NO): NO